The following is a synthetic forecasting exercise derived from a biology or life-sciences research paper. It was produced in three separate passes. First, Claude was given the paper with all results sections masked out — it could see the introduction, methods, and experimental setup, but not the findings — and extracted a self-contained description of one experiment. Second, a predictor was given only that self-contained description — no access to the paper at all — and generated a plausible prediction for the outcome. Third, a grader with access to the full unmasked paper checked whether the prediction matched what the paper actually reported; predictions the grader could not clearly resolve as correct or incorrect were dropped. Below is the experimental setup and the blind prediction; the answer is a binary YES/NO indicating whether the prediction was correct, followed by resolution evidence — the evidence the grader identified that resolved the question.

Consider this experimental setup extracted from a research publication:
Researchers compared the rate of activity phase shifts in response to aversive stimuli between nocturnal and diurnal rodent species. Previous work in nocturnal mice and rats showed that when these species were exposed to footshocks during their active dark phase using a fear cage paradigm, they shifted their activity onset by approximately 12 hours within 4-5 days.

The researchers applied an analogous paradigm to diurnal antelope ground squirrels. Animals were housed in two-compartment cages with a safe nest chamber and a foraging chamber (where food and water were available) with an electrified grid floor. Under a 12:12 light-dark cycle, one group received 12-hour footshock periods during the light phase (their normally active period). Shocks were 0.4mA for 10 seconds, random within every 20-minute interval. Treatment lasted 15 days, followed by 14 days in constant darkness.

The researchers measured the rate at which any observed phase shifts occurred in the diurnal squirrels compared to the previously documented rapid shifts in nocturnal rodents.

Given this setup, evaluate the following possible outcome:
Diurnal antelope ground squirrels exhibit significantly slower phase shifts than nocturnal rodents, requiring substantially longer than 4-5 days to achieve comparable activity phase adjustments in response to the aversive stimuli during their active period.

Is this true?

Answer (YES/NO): NO